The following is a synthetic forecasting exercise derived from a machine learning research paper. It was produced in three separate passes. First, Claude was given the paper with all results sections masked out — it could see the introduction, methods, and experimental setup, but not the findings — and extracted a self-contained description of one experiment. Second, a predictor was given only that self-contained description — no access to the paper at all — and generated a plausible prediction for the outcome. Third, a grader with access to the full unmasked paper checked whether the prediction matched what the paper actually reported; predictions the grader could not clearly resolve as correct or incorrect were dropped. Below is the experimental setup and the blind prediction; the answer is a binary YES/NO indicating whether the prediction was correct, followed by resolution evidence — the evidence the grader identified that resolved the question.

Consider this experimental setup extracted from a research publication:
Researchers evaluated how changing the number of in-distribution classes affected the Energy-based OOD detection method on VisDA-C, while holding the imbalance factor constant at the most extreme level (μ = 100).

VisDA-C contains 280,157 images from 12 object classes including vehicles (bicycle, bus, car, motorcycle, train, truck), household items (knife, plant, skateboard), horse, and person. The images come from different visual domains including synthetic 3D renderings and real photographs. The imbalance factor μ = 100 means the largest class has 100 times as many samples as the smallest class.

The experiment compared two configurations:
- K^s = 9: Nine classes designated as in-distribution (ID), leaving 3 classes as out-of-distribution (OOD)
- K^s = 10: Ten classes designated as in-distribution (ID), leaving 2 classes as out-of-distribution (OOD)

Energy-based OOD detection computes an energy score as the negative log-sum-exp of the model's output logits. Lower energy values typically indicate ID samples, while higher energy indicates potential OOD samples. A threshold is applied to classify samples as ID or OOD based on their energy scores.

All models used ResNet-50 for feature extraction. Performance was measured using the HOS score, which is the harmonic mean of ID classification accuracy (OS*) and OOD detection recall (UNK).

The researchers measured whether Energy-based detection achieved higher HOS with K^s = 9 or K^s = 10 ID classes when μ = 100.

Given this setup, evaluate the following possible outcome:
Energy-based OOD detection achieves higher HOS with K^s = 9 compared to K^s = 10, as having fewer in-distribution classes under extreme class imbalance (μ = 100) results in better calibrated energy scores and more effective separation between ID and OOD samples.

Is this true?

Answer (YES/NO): YES